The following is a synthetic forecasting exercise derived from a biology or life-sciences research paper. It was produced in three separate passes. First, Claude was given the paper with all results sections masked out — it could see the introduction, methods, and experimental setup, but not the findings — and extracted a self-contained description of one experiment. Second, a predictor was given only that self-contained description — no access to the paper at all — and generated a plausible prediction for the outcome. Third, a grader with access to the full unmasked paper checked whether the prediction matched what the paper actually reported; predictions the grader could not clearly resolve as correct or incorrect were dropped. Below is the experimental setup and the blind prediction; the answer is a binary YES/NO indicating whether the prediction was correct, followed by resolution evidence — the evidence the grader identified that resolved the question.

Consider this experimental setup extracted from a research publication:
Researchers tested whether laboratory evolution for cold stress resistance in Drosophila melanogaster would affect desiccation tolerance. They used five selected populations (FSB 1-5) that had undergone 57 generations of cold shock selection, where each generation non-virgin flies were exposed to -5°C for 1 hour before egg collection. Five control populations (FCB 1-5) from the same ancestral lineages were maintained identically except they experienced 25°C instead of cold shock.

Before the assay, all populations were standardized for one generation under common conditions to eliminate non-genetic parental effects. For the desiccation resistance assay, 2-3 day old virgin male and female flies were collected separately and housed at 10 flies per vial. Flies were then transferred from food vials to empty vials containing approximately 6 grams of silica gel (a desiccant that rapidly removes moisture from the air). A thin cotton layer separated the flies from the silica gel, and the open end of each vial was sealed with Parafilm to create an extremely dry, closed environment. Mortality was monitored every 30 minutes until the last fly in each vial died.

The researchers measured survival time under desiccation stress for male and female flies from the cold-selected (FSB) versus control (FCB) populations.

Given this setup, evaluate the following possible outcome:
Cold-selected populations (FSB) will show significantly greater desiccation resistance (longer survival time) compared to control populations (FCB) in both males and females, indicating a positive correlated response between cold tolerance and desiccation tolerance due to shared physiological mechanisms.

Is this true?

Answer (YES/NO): NO